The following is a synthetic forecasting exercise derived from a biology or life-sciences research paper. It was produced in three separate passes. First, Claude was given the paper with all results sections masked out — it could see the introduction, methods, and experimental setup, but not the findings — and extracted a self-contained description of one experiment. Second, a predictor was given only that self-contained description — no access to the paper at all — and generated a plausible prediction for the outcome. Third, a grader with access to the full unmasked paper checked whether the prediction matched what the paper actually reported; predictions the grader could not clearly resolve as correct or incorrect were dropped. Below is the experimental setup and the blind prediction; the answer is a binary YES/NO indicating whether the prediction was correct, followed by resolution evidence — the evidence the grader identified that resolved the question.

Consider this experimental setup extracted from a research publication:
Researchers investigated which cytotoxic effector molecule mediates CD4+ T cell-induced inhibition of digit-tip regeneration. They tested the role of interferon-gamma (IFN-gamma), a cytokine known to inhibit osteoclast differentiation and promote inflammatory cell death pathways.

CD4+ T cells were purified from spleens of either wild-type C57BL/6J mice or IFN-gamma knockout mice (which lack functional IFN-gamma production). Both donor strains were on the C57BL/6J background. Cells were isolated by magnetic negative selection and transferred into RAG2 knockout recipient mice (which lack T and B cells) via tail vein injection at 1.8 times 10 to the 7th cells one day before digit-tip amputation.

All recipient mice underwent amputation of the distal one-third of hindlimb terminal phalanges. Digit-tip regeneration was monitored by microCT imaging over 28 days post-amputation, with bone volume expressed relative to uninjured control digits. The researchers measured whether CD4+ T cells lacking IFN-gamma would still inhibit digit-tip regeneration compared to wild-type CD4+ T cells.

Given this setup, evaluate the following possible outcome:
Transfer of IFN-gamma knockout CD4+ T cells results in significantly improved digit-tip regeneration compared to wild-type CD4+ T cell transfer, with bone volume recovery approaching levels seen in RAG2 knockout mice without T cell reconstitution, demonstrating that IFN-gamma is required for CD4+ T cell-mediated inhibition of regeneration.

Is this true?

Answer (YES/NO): YES